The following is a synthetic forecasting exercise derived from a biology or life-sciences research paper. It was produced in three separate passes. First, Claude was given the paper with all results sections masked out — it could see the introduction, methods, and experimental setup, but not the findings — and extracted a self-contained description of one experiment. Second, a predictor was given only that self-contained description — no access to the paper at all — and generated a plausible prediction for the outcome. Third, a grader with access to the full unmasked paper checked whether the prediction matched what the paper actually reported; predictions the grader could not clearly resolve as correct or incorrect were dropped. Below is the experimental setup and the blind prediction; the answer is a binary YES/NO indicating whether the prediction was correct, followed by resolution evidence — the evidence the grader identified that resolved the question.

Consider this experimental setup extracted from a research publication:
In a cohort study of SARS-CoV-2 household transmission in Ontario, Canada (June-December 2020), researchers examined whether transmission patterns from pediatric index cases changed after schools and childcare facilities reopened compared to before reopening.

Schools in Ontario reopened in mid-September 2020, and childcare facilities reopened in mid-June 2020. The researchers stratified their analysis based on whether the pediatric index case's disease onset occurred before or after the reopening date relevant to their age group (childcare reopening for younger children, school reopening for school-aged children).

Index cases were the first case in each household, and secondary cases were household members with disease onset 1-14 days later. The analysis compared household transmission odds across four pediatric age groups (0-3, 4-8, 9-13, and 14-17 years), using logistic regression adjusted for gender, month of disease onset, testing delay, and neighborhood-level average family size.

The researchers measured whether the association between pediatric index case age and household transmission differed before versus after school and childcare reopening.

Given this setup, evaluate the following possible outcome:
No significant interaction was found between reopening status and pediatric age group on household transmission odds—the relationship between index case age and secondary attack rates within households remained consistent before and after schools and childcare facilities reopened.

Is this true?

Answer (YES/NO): YES